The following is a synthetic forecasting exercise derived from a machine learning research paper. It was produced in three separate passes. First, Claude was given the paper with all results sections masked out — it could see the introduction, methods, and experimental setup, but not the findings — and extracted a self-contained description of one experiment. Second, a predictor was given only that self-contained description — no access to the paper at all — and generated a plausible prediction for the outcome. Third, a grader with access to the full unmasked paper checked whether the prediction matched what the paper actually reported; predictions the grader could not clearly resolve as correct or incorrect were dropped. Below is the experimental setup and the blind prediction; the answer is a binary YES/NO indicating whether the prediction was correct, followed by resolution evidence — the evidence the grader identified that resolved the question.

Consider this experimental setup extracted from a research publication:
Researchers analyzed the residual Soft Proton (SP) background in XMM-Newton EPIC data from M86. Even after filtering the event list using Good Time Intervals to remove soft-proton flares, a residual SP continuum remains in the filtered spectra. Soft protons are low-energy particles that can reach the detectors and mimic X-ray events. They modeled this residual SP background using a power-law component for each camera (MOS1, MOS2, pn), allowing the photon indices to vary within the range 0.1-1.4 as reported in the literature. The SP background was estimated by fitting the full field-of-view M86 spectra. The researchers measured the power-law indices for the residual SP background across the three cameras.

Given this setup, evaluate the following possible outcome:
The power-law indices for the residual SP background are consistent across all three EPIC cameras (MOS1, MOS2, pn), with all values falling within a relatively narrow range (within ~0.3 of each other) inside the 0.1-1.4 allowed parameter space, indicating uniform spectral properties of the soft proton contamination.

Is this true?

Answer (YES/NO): NO